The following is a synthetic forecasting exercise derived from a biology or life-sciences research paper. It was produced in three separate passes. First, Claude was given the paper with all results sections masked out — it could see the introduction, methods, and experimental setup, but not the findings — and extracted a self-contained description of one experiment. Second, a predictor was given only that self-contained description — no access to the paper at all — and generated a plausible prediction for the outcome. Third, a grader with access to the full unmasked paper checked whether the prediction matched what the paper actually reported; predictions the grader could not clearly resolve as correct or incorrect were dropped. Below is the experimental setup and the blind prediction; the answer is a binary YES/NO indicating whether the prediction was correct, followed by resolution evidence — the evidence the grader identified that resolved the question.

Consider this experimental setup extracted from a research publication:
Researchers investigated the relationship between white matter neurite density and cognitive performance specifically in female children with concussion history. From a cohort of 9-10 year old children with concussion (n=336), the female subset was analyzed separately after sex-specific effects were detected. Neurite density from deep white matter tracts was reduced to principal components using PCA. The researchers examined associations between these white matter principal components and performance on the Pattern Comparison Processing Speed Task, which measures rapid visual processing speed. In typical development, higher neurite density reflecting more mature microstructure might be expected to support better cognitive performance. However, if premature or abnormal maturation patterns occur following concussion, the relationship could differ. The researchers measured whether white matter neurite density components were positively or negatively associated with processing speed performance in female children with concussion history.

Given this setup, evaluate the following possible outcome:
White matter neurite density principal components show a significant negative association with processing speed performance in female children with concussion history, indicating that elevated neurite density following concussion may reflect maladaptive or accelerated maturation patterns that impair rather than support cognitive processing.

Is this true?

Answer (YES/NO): YES